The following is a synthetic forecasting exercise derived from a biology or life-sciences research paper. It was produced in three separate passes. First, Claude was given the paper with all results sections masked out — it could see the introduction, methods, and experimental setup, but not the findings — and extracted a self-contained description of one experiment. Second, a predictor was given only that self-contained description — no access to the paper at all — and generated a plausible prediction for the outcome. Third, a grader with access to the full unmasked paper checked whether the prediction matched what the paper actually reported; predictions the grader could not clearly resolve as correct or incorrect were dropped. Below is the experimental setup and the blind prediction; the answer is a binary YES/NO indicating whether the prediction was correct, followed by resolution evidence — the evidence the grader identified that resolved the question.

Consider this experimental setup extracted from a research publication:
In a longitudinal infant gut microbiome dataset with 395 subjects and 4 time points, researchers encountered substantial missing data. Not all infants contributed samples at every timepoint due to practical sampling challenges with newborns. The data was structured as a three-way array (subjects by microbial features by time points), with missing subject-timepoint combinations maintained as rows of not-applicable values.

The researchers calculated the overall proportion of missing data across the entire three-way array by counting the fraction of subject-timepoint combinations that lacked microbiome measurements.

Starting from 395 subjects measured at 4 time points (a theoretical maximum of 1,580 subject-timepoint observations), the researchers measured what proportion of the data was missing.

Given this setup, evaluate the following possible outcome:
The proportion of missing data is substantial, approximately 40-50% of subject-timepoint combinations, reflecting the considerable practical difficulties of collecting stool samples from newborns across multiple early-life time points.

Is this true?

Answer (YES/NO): NO